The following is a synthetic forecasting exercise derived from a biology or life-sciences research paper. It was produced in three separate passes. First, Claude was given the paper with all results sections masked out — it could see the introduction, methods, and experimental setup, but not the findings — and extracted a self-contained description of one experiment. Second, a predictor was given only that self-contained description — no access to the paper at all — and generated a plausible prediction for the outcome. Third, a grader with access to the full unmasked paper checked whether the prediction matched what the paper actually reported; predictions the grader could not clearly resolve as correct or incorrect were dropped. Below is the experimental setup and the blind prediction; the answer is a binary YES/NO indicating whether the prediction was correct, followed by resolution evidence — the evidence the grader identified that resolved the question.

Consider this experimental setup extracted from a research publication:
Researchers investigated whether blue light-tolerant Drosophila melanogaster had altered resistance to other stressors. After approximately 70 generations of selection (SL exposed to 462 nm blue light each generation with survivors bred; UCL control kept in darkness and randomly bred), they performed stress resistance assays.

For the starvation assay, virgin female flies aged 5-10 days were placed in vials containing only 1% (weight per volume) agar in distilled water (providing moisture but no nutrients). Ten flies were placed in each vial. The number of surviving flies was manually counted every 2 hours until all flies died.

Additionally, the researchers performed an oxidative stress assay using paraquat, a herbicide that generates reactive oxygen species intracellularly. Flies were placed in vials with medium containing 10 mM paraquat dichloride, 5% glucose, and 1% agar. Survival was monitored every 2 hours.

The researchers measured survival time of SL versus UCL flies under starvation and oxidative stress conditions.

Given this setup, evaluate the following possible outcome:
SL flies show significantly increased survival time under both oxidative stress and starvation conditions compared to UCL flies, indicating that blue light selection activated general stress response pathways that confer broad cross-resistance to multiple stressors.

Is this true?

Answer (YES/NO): YES